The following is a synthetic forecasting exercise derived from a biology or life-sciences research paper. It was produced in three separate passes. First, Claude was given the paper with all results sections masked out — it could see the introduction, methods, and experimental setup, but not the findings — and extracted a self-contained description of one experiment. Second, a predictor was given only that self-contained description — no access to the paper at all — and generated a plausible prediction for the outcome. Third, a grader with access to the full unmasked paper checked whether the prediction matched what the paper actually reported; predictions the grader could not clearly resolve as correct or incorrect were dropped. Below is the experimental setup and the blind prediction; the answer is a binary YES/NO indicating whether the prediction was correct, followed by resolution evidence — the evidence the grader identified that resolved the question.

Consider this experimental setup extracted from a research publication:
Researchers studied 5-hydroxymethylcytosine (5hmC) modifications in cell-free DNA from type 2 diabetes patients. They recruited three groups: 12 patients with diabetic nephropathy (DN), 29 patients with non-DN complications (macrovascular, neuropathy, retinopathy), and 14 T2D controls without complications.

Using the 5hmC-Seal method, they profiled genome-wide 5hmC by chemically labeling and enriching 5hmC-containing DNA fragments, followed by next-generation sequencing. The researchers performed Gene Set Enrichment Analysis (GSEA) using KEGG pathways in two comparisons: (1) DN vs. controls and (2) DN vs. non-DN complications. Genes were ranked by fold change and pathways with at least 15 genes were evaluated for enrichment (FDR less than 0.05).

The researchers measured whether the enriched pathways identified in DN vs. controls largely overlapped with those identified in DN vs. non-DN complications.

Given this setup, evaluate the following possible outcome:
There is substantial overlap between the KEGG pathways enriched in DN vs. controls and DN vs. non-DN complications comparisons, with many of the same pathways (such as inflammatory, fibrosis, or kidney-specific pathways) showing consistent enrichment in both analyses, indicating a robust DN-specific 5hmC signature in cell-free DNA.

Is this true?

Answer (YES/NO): NO